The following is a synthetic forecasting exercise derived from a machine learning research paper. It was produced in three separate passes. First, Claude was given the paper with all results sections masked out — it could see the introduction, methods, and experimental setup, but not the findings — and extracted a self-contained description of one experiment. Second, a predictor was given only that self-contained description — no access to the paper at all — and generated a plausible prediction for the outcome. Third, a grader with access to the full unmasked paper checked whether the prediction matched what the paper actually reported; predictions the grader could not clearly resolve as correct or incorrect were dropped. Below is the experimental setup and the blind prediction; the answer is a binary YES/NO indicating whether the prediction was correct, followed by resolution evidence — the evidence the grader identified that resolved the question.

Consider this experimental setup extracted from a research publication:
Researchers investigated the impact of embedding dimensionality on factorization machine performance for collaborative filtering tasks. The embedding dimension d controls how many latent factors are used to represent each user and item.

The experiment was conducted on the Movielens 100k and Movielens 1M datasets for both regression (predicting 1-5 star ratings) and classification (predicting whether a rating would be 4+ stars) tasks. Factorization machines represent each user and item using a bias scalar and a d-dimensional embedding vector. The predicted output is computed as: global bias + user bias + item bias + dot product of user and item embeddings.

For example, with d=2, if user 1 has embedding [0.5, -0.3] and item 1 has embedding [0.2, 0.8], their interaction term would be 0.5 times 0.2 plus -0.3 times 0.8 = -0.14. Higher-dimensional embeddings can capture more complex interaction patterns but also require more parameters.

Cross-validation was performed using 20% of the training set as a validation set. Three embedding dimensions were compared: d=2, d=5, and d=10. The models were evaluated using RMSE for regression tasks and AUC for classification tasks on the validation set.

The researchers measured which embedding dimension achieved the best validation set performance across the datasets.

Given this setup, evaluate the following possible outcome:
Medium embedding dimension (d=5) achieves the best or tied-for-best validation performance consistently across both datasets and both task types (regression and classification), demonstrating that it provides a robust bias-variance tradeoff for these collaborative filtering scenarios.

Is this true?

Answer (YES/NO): YES